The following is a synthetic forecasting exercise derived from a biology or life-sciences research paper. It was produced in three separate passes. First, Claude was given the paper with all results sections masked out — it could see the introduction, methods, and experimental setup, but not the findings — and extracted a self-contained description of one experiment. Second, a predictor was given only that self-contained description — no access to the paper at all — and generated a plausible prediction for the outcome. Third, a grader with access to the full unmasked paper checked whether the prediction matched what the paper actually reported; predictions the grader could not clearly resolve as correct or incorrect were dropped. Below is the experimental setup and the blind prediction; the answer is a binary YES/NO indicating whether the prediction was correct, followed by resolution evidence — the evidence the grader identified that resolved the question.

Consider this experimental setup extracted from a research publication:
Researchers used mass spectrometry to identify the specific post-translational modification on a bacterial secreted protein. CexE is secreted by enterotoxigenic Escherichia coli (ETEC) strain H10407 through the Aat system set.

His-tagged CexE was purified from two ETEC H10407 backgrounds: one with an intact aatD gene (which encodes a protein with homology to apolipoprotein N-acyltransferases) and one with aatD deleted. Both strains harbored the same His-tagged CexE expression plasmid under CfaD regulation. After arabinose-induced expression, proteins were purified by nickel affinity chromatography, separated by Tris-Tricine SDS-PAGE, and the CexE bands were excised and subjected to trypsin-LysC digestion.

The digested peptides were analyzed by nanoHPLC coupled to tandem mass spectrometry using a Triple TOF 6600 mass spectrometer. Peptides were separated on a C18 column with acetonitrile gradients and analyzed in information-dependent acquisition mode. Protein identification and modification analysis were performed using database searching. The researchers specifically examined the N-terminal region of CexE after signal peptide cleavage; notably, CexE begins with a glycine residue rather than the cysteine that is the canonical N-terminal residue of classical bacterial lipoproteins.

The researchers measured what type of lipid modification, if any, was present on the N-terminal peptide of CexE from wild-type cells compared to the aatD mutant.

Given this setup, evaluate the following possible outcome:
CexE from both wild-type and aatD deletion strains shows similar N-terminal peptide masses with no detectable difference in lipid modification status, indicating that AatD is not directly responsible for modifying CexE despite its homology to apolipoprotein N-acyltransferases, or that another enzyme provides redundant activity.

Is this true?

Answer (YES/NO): NO